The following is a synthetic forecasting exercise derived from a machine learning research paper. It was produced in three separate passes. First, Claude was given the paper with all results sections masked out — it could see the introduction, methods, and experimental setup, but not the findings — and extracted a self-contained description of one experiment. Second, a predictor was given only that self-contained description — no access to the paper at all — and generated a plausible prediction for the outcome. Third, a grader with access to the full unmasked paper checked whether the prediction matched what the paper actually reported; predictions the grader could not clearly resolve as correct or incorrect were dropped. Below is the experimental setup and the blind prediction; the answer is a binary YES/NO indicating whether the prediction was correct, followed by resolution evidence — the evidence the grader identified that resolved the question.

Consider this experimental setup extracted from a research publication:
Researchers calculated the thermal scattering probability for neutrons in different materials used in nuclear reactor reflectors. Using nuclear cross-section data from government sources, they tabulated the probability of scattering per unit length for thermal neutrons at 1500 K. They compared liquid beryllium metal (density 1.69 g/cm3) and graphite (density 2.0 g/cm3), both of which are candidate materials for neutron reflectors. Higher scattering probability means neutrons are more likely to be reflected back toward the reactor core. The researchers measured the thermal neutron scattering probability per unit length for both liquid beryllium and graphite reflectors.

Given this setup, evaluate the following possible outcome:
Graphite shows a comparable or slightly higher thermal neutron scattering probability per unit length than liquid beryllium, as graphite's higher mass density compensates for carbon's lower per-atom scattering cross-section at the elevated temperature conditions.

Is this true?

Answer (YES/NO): NO